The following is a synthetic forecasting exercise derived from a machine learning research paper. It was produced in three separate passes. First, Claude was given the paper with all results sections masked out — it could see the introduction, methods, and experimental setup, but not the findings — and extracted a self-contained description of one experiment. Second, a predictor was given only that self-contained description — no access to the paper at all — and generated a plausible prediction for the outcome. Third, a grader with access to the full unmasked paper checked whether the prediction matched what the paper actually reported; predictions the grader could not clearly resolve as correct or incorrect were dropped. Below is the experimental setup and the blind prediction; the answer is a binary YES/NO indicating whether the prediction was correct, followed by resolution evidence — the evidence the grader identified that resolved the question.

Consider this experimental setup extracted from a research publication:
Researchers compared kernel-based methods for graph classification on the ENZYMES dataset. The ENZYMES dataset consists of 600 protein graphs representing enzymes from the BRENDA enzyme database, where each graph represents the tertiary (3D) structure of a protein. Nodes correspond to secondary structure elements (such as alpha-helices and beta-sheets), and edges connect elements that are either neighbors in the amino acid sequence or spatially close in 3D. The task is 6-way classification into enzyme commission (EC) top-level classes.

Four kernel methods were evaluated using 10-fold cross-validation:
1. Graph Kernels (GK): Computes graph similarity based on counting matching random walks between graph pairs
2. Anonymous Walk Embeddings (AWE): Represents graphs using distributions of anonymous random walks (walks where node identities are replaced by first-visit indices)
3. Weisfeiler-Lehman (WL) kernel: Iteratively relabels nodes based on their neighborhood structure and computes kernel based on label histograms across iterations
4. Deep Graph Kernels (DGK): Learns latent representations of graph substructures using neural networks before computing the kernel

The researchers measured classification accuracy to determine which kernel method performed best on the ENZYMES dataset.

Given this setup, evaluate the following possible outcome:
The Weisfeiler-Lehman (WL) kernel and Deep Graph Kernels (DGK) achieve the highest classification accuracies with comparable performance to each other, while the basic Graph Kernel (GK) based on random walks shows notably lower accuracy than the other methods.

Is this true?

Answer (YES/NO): YES